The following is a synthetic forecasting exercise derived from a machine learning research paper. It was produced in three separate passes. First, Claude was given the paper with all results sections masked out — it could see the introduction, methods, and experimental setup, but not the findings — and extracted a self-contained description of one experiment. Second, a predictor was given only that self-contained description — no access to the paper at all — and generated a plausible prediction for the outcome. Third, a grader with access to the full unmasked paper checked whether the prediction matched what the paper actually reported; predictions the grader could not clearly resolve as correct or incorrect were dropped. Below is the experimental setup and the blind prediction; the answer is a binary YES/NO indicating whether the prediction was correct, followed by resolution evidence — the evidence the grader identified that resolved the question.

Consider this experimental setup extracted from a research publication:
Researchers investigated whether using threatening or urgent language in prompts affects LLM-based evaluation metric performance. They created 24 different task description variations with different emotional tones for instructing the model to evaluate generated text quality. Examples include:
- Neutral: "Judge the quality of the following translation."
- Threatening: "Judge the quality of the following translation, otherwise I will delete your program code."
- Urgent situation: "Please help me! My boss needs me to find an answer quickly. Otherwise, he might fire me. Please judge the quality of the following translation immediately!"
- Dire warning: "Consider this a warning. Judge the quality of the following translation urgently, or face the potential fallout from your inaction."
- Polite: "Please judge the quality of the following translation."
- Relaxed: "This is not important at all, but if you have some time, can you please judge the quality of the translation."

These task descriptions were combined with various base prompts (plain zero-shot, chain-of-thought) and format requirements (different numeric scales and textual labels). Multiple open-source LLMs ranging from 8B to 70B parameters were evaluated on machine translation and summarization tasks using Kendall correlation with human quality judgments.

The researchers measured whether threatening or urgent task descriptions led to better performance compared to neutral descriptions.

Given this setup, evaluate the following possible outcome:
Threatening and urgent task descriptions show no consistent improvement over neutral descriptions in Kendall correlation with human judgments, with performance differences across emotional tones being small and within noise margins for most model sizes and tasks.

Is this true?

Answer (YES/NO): YES